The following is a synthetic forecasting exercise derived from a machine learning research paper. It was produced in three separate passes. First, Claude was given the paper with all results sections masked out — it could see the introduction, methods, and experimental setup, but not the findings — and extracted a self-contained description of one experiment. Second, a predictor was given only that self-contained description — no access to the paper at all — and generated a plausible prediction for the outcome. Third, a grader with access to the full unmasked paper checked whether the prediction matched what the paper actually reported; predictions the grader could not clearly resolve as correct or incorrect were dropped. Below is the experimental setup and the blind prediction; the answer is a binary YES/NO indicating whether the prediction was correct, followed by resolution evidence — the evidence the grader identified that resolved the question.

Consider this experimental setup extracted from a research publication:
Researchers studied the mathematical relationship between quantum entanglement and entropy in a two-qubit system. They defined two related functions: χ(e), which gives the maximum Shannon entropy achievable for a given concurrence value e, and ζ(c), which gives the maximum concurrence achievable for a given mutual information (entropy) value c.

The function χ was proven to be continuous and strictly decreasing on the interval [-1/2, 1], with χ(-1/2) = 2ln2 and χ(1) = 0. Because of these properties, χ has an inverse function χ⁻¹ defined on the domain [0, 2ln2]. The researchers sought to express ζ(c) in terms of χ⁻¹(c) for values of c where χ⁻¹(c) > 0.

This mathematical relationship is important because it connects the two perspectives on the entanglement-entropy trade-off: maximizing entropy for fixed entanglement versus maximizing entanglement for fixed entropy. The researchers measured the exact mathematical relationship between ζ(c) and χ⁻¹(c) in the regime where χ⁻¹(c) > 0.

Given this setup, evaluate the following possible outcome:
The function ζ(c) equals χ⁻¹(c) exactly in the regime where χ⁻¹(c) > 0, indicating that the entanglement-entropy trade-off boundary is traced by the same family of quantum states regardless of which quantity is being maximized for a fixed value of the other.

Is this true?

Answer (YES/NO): YES